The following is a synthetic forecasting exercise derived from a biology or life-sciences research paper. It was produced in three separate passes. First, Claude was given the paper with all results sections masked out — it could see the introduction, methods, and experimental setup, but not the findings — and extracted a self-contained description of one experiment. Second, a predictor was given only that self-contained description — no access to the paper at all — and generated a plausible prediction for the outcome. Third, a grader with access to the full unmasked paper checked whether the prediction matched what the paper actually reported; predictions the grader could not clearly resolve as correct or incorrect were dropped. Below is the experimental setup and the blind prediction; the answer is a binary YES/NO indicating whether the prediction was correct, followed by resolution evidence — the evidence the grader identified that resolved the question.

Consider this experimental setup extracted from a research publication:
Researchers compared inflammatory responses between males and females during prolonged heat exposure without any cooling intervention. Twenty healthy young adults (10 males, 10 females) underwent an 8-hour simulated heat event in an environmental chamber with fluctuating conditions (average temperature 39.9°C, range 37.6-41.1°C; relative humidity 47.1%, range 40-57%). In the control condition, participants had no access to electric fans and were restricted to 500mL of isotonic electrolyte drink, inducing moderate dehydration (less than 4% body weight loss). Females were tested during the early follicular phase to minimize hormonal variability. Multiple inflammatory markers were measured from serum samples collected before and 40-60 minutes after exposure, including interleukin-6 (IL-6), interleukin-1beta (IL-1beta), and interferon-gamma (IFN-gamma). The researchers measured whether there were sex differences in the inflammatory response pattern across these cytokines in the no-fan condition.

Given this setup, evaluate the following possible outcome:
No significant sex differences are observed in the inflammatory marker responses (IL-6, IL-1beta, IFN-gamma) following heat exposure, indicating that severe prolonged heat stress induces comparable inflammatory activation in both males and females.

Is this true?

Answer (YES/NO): NO